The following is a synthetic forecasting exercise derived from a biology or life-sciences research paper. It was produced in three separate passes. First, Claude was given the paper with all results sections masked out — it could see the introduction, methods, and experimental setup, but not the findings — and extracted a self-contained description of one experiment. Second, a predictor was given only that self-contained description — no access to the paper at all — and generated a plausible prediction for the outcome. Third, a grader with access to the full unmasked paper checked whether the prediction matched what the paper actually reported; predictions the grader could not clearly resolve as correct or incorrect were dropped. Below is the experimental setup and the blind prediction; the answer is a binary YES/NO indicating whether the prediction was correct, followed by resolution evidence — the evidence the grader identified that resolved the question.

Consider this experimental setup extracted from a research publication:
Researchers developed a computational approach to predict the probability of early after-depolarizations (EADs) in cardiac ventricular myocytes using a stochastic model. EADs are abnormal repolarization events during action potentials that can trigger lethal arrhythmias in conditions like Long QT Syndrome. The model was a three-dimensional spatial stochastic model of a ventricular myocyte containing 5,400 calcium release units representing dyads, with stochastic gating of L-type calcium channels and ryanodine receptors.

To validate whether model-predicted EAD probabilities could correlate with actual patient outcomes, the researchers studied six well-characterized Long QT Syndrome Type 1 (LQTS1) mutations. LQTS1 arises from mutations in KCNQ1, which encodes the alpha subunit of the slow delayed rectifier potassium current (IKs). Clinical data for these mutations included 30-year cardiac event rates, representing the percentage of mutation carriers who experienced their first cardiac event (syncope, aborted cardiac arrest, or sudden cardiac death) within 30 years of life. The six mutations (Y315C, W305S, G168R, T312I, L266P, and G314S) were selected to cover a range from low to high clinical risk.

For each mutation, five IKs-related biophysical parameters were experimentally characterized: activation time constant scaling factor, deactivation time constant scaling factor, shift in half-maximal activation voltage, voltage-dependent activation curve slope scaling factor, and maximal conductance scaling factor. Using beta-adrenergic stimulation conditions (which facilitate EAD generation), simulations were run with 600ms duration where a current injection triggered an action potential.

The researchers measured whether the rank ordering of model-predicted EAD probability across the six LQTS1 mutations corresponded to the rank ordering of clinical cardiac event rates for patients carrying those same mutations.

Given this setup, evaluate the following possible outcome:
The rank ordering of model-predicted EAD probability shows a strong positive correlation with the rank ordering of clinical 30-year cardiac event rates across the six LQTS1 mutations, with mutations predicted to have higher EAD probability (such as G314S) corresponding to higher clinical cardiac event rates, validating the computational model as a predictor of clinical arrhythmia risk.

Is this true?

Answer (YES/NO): YES